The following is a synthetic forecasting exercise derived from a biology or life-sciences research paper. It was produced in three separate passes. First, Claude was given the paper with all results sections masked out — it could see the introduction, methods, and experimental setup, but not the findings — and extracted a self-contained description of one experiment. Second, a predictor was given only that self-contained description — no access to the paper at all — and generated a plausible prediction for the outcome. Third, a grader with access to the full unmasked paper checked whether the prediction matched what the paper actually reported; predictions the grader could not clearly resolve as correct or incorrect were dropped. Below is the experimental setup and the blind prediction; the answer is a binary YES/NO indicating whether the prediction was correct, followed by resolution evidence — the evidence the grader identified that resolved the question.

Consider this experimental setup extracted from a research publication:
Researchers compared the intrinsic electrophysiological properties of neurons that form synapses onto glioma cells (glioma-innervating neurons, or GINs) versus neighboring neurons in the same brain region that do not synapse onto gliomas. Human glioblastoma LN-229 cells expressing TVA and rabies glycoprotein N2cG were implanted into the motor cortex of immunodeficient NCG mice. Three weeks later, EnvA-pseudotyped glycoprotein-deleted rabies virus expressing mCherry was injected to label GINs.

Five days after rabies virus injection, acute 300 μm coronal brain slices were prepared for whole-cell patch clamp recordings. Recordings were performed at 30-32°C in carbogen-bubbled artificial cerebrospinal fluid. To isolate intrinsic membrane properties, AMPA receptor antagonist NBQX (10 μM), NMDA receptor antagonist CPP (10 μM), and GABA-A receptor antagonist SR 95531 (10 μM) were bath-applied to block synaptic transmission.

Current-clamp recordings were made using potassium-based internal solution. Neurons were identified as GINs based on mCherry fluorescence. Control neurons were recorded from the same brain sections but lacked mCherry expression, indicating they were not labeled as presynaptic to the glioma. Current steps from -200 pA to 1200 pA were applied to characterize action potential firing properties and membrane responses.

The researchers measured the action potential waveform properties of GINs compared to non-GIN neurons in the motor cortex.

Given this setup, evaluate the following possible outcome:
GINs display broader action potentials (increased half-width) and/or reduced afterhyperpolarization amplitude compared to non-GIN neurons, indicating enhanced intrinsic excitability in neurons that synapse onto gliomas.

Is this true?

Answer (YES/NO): NO